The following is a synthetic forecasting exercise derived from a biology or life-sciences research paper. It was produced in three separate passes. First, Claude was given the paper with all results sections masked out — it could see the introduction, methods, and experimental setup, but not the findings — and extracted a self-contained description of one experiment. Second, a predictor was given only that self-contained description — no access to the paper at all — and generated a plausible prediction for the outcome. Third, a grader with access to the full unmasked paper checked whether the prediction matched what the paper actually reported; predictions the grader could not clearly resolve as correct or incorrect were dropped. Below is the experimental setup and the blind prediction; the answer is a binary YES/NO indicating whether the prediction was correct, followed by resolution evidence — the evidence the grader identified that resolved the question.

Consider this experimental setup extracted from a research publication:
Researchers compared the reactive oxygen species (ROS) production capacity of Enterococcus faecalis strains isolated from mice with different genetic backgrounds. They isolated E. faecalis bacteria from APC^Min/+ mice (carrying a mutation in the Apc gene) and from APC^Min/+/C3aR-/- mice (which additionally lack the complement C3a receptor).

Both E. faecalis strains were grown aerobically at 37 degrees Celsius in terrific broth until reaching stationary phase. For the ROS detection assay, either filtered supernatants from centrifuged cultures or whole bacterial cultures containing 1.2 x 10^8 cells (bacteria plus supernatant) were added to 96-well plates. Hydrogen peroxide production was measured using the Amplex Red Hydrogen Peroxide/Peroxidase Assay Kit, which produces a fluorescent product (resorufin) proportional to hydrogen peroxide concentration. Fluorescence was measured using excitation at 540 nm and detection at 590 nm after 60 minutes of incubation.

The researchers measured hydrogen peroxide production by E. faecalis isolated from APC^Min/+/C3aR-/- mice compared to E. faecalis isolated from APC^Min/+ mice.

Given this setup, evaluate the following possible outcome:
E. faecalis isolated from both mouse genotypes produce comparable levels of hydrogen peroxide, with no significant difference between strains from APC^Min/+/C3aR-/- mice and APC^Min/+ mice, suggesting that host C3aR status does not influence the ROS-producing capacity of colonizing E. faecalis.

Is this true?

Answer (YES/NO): NO